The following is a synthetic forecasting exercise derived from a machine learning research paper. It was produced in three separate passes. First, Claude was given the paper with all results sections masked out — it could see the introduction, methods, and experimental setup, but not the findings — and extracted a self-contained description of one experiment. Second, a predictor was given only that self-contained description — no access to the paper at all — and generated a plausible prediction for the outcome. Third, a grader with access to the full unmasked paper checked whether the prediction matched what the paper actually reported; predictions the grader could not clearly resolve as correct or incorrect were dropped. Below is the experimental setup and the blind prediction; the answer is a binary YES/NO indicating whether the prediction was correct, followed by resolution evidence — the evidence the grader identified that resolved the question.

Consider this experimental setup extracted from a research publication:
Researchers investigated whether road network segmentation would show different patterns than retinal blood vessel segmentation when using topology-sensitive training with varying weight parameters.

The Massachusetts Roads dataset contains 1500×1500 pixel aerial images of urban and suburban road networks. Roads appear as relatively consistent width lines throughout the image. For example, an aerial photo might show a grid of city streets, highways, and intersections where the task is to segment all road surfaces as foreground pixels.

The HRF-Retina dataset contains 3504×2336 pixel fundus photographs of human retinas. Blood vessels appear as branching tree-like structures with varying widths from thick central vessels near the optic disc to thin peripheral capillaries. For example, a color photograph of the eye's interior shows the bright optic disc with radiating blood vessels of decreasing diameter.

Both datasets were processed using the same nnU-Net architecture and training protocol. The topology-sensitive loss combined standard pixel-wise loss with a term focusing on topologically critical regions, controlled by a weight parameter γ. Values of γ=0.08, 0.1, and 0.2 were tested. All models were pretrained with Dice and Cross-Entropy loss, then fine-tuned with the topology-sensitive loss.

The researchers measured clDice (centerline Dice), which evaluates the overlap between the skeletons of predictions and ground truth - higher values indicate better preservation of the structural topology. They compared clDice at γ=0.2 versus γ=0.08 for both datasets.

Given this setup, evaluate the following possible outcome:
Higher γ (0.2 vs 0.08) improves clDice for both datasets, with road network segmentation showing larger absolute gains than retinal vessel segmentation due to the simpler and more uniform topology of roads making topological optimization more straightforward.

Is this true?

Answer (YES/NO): NO